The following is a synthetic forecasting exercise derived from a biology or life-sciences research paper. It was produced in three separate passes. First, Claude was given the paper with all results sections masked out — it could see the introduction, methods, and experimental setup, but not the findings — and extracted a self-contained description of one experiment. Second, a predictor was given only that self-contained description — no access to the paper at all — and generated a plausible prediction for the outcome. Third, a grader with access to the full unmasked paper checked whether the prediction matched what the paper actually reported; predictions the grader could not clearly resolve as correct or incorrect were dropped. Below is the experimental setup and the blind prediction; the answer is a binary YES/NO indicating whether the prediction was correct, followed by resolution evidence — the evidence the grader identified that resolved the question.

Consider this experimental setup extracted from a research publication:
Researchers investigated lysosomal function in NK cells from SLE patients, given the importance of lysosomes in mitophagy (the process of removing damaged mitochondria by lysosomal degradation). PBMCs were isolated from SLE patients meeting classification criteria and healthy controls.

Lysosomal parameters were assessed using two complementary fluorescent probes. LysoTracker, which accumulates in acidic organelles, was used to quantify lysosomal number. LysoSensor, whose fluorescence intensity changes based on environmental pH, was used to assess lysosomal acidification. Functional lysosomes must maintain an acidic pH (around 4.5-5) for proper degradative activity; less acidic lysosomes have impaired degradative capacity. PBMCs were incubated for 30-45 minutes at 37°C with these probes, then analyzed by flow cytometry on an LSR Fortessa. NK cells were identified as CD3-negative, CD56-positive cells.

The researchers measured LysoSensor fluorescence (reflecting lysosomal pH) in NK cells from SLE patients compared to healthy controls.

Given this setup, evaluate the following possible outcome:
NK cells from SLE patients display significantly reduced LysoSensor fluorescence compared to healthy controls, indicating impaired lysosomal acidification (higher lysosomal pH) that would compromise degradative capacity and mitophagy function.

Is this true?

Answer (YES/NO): YES